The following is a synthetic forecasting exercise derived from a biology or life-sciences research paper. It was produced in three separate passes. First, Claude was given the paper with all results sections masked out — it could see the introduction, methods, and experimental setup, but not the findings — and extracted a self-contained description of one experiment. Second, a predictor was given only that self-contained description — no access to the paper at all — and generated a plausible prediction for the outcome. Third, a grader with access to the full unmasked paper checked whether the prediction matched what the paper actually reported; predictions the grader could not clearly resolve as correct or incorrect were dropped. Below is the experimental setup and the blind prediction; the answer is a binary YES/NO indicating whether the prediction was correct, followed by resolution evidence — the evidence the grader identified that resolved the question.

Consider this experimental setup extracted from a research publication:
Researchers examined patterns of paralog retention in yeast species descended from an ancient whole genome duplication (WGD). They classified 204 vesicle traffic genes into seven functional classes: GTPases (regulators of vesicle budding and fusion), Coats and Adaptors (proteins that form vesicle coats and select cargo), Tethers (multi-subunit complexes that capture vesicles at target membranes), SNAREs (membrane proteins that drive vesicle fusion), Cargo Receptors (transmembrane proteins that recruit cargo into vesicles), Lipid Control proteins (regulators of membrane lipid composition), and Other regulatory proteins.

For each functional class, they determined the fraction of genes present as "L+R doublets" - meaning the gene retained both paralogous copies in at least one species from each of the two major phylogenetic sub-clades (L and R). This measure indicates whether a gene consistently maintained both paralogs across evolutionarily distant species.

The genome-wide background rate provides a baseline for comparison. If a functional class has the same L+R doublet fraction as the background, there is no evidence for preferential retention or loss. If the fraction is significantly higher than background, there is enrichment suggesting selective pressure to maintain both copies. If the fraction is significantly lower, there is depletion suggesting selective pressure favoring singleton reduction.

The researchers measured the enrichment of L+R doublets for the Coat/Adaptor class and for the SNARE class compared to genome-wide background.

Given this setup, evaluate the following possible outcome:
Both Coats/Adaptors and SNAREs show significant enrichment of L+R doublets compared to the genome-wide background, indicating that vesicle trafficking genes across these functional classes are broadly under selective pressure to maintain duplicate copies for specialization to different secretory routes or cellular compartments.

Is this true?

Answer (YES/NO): NO